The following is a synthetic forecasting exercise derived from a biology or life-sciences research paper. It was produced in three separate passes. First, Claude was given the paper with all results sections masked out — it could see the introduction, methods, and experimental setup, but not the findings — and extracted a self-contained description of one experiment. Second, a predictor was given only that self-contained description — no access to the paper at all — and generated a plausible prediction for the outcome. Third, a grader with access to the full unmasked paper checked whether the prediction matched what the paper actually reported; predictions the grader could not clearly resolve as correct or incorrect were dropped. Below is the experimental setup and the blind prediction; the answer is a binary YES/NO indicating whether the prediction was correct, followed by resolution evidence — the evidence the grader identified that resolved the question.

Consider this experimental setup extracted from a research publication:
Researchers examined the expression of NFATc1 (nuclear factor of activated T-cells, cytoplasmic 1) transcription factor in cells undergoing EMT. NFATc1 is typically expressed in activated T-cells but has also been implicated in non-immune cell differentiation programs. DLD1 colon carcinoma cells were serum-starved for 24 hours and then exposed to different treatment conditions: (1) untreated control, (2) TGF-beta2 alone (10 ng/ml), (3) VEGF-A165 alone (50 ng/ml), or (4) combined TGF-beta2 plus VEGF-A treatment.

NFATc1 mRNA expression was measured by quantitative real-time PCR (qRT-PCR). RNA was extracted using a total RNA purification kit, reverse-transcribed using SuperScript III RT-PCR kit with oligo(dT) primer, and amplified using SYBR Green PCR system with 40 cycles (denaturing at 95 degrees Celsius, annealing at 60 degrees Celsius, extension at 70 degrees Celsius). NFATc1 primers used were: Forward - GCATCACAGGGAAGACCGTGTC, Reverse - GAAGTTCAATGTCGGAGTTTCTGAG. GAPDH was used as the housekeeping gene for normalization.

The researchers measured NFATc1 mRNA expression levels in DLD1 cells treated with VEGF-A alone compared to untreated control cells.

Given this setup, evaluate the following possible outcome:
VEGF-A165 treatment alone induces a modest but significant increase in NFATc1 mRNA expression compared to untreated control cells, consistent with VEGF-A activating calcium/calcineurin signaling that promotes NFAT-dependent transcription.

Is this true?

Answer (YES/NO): YES